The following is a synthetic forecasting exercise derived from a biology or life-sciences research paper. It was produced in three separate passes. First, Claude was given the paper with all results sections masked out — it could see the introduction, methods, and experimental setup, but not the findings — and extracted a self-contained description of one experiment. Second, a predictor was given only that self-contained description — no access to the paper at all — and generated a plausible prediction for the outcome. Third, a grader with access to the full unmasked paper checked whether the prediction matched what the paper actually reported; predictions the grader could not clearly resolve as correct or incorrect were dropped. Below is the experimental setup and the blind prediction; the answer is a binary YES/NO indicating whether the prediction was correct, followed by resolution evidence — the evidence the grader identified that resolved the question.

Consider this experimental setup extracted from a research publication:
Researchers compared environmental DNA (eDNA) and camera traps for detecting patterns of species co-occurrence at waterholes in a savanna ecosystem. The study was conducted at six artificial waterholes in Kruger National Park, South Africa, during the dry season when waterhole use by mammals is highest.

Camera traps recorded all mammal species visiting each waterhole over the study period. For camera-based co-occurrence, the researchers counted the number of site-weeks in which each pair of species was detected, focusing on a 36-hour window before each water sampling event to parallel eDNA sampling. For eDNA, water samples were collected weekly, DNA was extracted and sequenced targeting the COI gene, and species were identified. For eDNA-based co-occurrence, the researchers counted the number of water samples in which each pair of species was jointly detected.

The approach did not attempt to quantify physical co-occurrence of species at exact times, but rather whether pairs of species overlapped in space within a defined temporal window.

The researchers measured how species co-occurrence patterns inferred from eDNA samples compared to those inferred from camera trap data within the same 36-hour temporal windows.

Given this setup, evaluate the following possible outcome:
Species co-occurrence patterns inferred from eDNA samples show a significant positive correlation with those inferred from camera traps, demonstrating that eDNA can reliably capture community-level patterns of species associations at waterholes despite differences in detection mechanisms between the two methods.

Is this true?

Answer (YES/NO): YES